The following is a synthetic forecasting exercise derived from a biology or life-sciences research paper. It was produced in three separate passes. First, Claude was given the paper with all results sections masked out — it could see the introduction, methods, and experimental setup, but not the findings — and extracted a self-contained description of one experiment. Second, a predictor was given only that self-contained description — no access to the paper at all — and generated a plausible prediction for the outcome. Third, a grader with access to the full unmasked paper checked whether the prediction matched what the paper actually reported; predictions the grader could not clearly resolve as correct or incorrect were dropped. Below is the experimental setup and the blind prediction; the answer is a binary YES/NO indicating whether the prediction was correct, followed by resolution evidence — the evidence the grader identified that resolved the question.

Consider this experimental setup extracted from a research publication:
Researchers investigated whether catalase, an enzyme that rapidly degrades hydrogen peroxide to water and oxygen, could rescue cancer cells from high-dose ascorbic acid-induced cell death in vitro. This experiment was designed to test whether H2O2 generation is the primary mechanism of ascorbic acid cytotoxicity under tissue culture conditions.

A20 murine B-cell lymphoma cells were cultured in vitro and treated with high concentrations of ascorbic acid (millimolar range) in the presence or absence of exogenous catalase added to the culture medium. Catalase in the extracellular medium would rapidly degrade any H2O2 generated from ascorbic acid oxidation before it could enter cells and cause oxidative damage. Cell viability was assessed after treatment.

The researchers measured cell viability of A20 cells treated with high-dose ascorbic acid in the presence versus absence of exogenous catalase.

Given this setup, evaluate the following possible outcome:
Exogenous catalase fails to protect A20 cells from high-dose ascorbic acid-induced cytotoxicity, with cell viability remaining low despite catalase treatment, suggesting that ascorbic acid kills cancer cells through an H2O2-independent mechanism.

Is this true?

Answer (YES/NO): NO